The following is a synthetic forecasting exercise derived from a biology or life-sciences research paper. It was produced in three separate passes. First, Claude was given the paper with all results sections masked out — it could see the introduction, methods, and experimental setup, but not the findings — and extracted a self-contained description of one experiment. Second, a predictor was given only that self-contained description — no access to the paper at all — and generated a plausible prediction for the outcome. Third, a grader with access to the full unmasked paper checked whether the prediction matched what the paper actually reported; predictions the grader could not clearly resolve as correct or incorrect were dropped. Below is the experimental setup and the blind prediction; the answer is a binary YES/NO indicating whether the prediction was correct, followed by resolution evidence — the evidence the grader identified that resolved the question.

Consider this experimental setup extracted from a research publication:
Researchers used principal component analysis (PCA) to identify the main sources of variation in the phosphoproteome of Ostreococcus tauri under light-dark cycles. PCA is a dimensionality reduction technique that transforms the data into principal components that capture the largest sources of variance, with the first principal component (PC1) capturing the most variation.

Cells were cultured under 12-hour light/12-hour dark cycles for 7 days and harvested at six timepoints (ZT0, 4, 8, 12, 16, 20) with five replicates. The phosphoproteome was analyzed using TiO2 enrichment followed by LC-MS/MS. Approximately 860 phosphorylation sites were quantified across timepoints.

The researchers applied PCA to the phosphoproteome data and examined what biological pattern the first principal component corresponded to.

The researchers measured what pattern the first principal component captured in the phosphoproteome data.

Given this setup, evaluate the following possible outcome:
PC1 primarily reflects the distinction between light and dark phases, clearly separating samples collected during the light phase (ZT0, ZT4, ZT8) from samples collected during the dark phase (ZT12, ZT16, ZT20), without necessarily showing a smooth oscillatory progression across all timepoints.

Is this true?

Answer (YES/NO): NO